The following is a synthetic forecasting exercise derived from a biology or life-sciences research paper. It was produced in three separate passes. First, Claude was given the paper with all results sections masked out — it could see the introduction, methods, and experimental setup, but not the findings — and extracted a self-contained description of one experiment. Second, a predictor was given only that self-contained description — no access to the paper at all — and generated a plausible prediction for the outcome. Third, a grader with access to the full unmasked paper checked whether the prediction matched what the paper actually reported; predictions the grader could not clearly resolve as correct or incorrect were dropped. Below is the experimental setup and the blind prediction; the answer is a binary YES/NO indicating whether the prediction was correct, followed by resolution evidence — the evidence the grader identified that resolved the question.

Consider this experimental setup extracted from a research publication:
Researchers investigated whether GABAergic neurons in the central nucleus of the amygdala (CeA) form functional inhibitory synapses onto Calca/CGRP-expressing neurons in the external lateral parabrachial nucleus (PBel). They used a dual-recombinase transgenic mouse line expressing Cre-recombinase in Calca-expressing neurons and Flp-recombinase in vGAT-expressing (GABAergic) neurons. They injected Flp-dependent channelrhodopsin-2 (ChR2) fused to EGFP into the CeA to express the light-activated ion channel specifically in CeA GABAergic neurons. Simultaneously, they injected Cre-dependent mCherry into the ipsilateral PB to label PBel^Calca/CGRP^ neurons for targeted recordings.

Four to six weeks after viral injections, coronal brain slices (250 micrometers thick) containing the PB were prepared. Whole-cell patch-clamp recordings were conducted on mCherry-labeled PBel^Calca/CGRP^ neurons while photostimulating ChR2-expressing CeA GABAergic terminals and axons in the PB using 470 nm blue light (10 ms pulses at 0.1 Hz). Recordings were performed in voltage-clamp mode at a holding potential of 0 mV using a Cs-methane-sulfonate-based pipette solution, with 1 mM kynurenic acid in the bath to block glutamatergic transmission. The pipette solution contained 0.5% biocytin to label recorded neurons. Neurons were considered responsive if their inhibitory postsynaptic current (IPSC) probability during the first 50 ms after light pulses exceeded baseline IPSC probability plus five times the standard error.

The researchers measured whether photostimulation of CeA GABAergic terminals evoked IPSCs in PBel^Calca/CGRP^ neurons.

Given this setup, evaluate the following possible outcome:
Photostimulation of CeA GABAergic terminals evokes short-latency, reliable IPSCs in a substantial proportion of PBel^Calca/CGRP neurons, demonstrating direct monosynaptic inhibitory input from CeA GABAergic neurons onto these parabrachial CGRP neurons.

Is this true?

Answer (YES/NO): YES